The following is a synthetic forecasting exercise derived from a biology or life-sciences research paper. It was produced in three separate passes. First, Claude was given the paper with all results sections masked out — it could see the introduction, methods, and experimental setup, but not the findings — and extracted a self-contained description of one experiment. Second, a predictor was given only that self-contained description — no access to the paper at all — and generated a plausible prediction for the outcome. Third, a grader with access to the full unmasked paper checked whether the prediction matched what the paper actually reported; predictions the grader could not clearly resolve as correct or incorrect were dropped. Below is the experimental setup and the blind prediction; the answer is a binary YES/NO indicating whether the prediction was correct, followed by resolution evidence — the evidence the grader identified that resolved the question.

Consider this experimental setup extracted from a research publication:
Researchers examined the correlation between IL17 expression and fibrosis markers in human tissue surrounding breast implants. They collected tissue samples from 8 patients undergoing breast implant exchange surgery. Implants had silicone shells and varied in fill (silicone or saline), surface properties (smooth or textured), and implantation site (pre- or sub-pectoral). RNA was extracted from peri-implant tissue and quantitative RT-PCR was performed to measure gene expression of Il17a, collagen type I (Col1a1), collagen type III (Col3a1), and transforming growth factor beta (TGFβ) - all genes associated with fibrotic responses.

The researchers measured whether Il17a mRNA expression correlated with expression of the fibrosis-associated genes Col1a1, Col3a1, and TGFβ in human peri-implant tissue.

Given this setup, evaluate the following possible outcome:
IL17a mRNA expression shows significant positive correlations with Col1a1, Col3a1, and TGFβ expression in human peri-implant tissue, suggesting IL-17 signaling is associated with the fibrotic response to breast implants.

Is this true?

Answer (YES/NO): YES